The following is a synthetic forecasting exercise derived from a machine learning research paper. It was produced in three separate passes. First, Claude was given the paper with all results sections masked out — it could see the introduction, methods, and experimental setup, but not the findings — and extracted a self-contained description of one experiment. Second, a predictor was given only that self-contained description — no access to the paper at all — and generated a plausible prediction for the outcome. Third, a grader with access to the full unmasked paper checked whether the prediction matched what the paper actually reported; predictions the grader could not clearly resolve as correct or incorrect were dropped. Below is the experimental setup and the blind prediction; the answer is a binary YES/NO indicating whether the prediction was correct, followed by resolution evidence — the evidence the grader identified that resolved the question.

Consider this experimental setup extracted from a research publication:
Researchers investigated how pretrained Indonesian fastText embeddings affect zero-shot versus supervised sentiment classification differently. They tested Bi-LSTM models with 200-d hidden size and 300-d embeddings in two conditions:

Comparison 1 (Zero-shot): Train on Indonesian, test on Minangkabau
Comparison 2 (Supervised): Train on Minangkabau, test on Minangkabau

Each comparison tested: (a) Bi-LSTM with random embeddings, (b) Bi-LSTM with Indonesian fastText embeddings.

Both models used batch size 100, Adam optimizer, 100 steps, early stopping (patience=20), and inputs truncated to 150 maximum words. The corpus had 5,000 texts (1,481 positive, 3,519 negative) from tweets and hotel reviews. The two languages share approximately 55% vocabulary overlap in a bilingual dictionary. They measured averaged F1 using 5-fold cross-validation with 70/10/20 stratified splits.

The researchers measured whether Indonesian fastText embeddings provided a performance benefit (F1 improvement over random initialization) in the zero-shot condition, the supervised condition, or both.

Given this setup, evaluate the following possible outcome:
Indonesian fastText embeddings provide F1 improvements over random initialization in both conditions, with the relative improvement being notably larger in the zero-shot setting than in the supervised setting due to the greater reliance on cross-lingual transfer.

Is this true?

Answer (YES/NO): NO